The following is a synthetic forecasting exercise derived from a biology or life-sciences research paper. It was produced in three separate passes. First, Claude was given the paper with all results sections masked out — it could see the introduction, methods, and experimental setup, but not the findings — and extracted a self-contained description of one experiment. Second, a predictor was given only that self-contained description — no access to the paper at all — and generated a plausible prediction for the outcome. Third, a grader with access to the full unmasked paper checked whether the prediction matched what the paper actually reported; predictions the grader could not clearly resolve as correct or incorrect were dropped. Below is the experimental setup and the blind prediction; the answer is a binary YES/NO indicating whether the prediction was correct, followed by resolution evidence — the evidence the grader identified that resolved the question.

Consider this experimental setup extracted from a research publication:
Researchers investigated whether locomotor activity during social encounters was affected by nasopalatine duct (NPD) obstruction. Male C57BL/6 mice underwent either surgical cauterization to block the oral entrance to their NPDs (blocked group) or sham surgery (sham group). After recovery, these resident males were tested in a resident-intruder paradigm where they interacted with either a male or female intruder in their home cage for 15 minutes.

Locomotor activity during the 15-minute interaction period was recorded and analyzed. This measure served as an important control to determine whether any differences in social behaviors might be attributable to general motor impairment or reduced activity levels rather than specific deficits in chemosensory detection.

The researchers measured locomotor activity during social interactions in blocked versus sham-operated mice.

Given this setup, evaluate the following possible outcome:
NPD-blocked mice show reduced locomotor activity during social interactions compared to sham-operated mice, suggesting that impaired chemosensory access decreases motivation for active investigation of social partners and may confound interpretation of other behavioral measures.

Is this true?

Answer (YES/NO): NO